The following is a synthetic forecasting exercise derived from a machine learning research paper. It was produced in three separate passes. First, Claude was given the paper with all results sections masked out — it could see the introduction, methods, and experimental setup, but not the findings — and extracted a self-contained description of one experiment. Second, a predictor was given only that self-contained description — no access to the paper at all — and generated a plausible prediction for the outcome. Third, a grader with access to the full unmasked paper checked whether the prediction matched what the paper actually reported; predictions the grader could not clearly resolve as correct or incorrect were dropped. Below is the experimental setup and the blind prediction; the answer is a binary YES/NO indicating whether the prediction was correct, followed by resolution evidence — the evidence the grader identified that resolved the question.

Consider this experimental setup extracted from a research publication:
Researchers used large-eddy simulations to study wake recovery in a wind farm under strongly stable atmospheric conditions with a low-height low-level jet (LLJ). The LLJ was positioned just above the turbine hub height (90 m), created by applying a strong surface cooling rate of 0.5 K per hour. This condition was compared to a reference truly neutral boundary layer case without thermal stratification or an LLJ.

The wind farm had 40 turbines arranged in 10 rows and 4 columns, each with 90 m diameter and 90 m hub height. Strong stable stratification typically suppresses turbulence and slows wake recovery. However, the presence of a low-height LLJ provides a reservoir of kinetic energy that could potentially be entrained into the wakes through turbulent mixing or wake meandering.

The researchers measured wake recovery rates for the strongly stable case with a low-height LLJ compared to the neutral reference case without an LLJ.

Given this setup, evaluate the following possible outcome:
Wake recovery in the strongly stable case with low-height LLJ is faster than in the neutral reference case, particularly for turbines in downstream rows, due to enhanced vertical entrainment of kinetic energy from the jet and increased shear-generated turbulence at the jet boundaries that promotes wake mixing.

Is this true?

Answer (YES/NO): NO